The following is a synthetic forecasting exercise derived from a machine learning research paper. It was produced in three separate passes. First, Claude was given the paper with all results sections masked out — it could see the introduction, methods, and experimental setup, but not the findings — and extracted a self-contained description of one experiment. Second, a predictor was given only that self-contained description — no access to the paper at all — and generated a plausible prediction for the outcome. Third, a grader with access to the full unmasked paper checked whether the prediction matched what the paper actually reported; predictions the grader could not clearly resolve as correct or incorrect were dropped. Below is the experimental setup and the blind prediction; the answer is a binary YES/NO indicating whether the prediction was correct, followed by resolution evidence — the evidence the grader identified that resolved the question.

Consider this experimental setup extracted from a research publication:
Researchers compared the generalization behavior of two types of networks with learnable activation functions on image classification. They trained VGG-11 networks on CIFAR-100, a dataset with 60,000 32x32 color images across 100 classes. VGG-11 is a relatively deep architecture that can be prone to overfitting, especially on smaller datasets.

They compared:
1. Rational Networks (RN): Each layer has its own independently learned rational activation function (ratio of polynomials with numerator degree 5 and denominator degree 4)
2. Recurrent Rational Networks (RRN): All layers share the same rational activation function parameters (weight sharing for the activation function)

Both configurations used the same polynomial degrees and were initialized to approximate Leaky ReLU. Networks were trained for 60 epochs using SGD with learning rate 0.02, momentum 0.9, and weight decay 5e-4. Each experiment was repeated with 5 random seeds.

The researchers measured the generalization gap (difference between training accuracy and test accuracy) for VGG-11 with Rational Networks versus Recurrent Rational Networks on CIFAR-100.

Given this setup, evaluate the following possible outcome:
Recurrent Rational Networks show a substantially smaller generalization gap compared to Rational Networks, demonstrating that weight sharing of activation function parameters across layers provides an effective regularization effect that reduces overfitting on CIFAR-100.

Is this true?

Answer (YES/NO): YES